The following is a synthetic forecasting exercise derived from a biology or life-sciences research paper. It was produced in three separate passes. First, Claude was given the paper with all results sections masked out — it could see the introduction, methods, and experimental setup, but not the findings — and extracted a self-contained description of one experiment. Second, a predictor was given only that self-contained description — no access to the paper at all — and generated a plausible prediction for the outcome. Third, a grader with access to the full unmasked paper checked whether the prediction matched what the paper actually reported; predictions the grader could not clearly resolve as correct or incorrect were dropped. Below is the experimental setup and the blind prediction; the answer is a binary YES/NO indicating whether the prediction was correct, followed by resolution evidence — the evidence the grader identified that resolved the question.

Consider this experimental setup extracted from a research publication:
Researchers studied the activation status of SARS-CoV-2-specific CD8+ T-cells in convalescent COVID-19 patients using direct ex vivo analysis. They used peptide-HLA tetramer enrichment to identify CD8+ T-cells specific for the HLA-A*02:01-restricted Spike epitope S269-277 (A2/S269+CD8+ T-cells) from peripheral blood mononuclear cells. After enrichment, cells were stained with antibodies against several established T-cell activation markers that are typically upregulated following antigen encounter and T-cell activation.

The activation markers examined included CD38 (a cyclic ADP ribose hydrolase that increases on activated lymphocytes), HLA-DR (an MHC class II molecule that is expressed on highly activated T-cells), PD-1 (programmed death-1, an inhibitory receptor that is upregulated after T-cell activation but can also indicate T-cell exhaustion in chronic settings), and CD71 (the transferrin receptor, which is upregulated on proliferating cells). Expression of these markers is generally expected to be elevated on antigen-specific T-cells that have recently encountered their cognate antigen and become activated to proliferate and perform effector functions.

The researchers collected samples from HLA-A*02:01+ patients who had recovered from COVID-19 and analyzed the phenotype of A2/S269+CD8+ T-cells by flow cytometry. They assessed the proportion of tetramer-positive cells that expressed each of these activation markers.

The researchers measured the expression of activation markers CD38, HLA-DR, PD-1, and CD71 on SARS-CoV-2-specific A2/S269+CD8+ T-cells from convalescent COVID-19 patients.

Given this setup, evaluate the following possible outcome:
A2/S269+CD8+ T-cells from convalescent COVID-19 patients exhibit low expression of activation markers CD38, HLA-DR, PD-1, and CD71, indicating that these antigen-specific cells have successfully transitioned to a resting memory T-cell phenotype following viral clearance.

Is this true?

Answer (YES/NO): NO